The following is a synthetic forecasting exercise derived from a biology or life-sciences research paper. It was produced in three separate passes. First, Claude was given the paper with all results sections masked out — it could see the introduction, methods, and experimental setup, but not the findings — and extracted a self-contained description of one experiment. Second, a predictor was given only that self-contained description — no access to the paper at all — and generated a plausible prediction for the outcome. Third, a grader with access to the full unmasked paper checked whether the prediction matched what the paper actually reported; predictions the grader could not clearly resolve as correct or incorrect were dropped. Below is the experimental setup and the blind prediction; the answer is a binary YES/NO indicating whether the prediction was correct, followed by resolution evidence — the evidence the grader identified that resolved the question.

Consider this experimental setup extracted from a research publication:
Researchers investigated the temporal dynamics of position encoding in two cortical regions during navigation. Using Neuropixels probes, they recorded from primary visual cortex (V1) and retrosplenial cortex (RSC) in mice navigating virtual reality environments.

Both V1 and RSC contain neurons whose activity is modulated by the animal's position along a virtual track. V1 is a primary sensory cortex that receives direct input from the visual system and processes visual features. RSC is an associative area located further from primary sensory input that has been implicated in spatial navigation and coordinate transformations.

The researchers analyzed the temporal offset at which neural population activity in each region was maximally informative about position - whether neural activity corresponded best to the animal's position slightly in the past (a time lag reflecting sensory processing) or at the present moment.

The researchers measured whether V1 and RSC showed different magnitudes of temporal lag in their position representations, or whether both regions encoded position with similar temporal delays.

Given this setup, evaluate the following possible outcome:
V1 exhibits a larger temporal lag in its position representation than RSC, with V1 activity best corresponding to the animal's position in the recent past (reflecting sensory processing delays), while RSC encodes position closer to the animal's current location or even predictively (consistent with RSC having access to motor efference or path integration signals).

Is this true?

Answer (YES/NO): NO